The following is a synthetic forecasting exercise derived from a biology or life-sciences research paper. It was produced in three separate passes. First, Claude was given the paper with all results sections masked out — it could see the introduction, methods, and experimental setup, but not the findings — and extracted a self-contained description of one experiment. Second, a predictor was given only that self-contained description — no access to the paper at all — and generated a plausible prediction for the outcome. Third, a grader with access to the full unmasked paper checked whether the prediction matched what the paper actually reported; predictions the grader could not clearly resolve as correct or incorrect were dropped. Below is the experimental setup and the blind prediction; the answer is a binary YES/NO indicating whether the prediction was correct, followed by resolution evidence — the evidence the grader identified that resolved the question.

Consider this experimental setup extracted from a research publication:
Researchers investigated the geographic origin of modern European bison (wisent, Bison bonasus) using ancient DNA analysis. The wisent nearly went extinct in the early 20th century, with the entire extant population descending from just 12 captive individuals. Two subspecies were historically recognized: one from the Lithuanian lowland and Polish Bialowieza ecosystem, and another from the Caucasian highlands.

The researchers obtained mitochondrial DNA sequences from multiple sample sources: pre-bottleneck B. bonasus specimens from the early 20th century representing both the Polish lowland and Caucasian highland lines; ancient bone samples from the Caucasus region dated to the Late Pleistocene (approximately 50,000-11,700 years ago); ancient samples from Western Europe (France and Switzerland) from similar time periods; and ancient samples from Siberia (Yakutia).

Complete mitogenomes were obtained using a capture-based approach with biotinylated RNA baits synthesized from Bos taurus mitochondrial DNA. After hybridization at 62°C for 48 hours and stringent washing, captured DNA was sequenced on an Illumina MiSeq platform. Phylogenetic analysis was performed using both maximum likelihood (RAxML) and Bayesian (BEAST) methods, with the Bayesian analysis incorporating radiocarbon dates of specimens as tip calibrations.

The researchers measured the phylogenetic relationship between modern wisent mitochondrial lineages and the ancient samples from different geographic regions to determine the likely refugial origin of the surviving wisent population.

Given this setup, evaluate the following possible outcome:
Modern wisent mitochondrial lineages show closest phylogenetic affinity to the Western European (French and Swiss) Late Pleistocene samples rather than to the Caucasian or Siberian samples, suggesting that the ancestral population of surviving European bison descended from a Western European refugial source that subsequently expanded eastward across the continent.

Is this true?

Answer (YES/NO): NO